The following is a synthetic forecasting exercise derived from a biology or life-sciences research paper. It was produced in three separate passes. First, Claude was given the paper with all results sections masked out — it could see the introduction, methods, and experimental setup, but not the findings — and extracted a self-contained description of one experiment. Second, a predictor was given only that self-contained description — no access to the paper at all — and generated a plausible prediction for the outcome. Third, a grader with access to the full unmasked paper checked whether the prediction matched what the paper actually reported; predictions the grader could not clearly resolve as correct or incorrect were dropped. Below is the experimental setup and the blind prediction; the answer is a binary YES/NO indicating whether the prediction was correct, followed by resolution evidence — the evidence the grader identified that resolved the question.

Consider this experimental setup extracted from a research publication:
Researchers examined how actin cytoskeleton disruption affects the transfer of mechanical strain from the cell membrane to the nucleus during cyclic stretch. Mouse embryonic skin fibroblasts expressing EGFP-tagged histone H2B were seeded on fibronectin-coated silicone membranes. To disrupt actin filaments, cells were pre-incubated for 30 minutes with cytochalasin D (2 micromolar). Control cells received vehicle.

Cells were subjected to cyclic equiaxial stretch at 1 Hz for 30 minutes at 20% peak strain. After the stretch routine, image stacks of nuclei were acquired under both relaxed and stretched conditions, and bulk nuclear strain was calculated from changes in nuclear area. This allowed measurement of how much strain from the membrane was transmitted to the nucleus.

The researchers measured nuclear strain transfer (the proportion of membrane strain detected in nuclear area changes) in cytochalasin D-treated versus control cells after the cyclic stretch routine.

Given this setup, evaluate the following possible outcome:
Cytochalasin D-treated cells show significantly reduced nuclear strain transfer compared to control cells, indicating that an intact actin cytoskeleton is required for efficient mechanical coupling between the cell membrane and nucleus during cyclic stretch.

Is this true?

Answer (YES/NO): NO